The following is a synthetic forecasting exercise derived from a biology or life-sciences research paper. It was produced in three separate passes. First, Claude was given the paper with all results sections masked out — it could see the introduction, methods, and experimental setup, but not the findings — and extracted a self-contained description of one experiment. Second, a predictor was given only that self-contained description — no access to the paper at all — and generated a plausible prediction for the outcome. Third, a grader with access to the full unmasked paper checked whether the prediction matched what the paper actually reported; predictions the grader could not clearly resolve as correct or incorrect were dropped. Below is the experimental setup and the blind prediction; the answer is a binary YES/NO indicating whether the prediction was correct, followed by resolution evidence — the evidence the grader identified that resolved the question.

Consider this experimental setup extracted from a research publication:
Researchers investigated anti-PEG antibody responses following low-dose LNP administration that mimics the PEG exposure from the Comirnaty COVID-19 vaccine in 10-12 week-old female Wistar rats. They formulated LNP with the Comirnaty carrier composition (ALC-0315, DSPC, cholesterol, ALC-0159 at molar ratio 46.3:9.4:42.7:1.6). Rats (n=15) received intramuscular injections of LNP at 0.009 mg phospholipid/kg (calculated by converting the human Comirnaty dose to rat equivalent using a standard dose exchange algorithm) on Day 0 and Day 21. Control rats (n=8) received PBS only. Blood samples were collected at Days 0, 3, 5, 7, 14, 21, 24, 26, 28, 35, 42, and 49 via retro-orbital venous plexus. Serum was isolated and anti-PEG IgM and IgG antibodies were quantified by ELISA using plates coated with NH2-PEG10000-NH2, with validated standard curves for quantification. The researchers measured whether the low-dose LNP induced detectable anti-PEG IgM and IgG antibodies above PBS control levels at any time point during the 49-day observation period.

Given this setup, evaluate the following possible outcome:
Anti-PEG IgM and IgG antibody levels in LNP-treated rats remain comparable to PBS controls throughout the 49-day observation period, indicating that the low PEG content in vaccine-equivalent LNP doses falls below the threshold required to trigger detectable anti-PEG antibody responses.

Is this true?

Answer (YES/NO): NO